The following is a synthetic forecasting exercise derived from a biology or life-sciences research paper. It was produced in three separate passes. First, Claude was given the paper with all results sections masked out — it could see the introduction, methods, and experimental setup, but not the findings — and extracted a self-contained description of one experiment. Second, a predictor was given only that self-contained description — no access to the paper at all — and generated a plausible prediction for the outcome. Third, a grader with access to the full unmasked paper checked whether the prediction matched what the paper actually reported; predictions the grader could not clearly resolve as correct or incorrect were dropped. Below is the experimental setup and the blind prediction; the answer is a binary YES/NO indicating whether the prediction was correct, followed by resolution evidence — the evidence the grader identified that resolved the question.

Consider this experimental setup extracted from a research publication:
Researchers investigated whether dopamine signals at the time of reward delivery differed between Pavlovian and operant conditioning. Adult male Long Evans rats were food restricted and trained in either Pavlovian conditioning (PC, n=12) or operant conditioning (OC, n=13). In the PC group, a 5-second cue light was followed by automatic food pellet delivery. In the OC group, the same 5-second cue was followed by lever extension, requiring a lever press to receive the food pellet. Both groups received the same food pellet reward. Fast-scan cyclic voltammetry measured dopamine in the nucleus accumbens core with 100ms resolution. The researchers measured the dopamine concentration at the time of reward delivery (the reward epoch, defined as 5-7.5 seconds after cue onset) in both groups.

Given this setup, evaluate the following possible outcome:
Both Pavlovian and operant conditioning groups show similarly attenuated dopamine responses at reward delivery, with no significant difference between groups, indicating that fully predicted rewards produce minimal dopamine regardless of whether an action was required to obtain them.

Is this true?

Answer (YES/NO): YES